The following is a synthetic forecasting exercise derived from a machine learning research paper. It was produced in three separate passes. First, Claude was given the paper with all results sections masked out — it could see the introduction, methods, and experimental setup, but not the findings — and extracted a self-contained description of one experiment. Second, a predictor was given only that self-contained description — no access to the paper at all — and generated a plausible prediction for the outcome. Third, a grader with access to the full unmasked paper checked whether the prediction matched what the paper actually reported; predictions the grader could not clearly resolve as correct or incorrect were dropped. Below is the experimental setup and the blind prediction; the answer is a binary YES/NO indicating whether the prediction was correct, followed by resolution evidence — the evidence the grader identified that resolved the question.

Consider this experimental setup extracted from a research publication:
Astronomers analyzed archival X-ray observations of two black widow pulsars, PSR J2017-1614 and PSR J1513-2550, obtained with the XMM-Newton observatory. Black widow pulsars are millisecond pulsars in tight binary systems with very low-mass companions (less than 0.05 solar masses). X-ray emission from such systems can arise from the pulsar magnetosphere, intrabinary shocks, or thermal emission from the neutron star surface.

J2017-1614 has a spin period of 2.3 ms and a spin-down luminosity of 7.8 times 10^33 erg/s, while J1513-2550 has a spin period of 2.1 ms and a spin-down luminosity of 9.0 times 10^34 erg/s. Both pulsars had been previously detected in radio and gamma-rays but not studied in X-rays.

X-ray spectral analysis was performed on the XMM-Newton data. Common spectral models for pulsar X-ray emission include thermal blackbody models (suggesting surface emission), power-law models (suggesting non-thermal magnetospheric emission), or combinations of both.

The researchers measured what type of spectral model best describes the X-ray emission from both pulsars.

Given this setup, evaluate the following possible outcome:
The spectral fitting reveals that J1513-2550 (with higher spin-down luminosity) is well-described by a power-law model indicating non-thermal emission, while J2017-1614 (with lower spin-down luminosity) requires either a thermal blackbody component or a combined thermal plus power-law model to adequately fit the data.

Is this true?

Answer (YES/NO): NO